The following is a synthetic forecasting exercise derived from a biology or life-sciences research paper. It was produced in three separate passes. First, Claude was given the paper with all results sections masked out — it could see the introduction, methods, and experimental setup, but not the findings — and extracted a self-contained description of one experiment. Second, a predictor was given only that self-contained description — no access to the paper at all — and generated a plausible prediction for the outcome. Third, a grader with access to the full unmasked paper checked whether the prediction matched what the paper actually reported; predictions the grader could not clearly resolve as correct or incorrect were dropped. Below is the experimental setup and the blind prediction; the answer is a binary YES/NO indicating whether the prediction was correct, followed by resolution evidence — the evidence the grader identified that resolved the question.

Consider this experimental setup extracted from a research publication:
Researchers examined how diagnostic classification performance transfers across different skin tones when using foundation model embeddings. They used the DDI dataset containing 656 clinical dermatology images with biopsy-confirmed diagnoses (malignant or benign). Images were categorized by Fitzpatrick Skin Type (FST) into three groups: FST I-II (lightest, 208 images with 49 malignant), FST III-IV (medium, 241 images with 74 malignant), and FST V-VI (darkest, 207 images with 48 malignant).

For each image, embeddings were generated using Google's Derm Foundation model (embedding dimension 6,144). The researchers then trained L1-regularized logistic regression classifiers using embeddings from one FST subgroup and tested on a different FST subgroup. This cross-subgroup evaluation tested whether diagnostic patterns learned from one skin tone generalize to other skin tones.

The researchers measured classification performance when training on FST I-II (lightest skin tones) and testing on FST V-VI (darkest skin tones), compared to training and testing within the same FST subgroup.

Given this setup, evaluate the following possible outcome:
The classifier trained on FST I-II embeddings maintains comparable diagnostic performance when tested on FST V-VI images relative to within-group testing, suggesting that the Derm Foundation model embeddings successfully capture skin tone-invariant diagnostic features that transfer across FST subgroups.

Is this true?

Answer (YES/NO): NO